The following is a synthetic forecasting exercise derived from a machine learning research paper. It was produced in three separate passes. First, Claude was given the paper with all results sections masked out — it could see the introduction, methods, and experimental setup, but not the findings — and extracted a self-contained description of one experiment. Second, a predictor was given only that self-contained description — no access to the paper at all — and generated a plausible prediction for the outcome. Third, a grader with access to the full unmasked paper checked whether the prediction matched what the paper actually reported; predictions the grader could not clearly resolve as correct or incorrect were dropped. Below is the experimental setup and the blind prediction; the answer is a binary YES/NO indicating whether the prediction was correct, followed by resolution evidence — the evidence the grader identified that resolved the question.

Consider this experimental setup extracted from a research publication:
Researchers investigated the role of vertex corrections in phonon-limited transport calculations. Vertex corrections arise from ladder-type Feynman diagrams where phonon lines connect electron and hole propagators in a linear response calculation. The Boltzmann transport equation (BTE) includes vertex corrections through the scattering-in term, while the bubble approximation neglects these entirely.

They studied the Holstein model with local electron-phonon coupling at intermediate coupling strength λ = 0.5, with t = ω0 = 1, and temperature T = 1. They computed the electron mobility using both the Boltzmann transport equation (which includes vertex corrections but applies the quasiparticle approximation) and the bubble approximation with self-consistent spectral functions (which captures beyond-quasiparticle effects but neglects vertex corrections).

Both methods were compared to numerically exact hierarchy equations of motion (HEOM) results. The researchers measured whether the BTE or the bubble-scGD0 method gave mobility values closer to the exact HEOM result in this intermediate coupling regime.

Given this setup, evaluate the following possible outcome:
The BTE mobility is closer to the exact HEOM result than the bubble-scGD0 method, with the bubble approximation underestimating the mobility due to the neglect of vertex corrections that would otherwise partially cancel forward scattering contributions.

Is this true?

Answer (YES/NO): NO